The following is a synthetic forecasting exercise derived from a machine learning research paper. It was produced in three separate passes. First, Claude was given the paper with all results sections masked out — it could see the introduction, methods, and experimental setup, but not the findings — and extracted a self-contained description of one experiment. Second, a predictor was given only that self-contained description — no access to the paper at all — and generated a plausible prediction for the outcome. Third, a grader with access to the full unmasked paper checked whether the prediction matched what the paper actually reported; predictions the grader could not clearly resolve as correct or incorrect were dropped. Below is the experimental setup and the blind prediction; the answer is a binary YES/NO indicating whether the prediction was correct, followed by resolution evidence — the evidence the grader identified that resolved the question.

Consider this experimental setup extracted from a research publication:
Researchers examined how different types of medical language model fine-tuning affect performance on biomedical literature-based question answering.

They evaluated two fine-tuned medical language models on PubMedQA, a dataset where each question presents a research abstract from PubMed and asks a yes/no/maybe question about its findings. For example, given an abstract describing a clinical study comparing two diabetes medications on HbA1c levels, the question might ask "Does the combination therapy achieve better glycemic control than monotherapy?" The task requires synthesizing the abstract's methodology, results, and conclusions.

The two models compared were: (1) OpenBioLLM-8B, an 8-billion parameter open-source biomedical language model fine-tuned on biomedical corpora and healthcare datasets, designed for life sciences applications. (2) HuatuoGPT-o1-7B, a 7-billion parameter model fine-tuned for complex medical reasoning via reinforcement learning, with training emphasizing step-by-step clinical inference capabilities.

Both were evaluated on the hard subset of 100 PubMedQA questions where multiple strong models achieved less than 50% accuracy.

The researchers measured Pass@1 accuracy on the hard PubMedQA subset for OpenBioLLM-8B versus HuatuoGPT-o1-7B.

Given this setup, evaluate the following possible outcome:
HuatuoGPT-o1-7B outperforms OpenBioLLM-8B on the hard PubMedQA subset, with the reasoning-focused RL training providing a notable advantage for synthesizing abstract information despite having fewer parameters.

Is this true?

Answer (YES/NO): NO